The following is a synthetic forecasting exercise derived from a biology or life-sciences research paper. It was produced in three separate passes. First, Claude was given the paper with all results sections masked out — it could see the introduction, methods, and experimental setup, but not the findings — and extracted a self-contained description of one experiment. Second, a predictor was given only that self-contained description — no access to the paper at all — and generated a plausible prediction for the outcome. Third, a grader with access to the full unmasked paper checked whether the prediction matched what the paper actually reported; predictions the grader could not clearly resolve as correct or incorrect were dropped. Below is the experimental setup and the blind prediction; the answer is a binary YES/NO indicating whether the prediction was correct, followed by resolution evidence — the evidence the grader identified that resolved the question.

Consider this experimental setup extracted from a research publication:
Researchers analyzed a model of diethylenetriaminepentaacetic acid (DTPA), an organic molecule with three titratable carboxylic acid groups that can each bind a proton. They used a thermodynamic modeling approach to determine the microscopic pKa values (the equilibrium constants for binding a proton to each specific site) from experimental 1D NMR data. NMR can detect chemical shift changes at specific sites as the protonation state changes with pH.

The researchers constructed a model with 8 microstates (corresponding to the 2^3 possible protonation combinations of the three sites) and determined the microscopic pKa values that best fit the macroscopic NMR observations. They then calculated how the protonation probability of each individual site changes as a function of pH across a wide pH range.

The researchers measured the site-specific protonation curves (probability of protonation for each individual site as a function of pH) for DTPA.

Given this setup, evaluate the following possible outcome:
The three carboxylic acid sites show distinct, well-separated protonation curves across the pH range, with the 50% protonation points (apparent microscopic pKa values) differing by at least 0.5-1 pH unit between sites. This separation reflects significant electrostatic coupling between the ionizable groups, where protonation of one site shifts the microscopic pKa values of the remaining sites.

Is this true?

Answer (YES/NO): YES